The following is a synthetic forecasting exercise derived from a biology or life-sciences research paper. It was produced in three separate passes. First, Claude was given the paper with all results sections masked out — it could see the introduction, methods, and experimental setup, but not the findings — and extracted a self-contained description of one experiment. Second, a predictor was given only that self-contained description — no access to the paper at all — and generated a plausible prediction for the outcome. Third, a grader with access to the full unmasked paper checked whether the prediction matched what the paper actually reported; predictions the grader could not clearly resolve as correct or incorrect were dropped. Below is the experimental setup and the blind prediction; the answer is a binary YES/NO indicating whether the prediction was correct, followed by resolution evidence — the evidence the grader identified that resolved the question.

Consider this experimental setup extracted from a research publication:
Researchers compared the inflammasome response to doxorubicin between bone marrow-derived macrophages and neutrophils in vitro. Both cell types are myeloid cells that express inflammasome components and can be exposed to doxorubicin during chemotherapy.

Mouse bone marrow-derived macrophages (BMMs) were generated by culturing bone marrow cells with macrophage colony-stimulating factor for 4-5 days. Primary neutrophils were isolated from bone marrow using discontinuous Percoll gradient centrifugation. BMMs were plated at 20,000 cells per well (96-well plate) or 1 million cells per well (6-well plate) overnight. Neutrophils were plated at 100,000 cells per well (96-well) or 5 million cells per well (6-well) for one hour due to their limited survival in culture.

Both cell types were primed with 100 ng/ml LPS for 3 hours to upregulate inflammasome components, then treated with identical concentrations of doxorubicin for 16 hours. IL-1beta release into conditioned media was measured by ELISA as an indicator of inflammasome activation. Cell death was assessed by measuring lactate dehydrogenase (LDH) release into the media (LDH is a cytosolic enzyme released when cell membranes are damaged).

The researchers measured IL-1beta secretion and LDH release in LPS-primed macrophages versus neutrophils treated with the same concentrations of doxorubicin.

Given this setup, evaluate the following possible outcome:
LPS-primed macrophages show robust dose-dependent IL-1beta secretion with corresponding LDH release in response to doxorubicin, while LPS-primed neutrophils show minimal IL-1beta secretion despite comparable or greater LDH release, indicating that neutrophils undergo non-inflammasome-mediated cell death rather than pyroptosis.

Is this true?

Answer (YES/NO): NO